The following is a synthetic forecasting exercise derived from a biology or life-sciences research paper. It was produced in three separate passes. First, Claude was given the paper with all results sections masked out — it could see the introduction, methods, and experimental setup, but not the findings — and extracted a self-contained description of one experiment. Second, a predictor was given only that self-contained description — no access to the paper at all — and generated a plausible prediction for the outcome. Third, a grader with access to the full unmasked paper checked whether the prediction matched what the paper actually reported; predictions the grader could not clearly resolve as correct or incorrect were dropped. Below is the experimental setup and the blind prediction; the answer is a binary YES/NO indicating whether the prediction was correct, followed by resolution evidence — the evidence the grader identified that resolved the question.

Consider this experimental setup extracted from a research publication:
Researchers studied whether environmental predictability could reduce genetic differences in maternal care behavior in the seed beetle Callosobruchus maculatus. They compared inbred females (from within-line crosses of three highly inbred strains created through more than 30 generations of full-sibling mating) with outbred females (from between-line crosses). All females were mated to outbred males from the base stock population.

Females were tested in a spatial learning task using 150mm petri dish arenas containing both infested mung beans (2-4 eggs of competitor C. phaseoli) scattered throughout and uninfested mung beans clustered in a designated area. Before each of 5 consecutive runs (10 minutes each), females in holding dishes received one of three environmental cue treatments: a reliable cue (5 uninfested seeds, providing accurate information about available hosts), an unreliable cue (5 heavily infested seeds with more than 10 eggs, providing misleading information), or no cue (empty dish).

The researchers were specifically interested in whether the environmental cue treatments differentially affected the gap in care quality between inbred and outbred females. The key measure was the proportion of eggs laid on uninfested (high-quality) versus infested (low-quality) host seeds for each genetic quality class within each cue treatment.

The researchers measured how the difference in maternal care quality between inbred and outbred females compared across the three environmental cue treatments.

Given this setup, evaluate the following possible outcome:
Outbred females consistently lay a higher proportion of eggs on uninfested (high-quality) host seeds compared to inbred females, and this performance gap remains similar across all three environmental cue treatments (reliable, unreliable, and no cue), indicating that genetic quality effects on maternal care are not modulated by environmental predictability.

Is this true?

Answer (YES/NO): NO